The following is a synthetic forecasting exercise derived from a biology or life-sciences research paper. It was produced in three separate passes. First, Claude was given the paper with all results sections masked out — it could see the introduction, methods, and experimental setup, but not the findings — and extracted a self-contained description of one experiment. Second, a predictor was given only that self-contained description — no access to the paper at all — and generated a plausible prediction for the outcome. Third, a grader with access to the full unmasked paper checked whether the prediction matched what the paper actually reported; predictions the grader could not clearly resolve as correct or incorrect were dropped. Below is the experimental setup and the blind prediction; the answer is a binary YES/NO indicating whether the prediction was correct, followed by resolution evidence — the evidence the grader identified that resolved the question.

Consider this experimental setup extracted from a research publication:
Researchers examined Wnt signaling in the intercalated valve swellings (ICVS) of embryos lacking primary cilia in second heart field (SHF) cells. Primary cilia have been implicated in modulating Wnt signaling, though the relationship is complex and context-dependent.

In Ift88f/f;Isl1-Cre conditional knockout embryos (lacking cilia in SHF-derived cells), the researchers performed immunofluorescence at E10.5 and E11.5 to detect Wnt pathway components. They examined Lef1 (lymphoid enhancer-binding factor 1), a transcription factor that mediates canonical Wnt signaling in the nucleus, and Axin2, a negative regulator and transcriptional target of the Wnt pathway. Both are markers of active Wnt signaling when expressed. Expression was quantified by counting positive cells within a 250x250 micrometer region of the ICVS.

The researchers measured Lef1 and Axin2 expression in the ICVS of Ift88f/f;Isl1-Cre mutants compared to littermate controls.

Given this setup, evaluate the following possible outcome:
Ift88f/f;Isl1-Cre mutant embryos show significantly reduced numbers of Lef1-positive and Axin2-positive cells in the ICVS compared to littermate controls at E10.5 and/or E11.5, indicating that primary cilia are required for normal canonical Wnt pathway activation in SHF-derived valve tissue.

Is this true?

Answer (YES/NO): NO